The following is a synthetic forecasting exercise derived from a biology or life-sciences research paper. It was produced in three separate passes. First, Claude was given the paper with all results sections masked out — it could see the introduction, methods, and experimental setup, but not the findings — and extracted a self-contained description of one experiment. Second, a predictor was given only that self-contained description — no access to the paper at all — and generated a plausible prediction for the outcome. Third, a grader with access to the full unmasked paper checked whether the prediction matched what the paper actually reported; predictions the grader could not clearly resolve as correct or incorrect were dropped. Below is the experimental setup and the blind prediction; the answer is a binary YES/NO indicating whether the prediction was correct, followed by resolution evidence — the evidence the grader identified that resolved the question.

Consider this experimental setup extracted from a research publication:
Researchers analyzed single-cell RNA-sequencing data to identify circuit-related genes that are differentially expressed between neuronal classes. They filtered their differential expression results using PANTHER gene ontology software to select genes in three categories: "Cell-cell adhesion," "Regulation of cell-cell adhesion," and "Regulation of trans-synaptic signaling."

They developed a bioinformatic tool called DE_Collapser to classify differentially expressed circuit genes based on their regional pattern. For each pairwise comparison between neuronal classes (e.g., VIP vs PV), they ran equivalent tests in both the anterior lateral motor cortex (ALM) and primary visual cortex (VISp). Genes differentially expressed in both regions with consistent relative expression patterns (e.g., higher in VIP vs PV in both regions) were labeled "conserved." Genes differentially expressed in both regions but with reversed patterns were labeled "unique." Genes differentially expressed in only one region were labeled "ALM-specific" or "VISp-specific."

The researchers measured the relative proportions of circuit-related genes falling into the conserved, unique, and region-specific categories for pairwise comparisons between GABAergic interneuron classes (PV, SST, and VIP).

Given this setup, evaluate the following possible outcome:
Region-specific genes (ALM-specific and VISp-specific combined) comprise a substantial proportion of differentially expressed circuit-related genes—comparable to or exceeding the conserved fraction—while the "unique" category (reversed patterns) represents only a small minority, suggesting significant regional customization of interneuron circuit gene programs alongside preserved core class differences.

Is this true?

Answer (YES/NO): NO